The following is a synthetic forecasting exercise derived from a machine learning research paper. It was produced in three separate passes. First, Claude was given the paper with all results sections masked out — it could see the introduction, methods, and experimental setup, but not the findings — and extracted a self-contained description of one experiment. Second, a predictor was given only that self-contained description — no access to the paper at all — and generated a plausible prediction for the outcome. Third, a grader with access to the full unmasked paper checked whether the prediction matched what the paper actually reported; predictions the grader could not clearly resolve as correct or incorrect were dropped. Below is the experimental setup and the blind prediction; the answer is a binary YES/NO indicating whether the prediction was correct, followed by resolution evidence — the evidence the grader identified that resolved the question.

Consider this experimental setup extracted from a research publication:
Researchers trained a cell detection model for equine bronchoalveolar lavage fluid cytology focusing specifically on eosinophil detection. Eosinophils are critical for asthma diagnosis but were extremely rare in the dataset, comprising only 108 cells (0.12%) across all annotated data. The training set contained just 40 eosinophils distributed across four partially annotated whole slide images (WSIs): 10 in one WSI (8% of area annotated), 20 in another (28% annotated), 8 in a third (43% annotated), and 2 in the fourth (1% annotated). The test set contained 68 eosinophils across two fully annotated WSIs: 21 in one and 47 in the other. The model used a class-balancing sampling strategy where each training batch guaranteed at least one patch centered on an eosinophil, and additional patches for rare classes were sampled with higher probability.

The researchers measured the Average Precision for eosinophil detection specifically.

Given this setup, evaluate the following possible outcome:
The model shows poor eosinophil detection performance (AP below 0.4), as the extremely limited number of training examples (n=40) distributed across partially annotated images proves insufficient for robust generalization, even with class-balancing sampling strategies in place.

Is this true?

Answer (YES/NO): NO